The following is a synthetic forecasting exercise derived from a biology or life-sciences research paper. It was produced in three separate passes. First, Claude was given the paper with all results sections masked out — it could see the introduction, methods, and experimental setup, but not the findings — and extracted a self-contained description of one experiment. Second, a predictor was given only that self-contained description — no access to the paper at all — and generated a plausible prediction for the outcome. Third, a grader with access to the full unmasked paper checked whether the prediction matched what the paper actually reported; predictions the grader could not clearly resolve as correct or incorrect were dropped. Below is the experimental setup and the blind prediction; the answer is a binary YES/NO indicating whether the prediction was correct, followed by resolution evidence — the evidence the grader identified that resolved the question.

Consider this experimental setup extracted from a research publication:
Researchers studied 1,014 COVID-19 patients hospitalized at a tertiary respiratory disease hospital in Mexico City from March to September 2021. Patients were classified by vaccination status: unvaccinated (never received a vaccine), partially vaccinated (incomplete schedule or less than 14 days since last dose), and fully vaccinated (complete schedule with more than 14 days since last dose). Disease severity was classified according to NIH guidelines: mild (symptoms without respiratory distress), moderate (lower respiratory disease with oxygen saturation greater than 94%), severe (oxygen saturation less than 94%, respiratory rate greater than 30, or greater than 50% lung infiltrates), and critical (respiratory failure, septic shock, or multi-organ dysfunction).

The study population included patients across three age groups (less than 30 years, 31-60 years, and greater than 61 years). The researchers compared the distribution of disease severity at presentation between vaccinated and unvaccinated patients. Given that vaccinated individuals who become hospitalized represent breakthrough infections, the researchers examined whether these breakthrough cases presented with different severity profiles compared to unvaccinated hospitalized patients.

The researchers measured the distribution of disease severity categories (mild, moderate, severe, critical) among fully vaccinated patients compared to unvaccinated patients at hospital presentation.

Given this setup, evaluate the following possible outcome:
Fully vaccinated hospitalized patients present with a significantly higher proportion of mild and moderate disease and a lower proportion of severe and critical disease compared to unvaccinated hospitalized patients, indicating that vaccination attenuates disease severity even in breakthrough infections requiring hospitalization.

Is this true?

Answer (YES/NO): YES